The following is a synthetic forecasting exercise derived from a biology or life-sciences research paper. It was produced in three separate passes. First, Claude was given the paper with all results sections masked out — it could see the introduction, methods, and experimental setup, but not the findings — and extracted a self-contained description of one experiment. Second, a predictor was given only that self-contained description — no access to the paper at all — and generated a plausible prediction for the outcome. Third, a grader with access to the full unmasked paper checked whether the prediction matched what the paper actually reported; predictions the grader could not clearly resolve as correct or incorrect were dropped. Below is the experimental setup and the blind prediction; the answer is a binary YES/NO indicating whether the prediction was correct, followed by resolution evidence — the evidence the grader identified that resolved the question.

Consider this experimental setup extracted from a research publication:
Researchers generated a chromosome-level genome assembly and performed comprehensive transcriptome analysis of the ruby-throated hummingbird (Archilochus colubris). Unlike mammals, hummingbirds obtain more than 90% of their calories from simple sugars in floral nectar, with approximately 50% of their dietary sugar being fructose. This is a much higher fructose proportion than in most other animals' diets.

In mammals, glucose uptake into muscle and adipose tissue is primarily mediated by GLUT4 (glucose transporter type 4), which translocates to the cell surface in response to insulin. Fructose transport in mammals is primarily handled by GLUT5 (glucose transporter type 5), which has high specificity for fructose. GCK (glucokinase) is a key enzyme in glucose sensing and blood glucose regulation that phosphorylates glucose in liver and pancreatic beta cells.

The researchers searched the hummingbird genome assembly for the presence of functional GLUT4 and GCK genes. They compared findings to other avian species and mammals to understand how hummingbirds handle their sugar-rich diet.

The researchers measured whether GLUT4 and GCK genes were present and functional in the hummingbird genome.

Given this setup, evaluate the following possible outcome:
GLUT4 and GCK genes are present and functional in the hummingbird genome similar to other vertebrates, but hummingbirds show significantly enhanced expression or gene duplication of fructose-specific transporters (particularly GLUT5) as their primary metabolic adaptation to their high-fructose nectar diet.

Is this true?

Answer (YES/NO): NO